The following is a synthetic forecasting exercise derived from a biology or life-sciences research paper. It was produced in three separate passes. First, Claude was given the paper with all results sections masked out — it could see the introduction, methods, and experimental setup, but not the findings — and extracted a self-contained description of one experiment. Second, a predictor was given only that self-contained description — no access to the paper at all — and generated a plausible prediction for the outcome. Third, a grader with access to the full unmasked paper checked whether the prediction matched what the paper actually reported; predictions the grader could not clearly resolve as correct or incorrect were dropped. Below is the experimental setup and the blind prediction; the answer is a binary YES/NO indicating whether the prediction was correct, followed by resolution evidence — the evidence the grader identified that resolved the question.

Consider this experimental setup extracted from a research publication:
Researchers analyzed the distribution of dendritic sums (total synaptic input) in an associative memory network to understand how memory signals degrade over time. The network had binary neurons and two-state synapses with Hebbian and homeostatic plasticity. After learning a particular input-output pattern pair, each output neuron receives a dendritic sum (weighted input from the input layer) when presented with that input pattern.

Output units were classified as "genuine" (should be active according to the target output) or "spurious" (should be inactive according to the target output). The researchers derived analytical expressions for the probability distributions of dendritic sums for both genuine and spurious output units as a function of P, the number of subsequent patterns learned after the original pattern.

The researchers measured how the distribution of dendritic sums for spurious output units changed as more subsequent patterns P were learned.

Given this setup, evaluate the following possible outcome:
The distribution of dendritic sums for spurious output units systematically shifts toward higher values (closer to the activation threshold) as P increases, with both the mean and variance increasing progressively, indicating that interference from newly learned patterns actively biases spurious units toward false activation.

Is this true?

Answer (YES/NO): NO